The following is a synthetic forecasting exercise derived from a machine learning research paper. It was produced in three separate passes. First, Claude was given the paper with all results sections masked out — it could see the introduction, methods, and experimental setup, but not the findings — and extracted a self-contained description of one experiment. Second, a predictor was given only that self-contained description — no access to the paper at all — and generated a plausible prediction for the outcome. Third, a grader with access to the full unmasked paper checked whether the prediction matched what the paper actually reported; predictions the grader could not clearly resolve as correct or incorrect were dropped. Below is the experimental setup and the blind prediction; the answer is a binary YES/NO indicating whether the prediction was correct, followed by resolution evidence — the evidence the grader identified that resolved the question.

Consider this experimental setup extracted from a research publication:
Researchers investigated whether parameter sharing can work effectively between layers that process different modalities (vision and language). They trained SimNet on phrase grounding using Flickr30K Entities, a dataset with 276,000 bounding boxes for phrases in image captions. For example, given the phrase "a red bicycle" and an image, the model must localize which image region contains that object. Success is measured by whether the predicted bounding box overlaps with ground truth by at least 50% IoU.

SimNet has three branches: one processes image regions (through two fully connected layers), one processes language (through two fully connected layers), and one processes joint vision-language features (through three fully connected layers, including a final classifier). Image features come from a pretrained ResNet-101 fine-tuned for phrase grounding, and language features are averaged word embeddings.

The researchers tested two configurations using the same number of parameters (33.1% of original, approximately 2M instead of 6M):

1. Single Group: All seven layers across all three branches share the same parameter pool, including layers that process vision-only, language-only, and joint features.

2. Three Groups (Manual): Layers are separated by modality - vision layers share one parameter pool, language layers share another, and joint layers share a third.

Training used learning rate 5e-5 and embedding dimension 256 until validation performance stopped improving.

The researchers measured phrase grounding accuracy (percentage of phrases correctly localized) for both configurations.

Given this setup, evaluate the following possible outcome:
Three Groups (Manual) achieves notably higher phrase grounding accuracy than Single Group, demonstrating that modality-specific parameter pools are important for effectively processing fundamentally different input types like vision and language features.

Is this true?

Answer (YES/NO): NO